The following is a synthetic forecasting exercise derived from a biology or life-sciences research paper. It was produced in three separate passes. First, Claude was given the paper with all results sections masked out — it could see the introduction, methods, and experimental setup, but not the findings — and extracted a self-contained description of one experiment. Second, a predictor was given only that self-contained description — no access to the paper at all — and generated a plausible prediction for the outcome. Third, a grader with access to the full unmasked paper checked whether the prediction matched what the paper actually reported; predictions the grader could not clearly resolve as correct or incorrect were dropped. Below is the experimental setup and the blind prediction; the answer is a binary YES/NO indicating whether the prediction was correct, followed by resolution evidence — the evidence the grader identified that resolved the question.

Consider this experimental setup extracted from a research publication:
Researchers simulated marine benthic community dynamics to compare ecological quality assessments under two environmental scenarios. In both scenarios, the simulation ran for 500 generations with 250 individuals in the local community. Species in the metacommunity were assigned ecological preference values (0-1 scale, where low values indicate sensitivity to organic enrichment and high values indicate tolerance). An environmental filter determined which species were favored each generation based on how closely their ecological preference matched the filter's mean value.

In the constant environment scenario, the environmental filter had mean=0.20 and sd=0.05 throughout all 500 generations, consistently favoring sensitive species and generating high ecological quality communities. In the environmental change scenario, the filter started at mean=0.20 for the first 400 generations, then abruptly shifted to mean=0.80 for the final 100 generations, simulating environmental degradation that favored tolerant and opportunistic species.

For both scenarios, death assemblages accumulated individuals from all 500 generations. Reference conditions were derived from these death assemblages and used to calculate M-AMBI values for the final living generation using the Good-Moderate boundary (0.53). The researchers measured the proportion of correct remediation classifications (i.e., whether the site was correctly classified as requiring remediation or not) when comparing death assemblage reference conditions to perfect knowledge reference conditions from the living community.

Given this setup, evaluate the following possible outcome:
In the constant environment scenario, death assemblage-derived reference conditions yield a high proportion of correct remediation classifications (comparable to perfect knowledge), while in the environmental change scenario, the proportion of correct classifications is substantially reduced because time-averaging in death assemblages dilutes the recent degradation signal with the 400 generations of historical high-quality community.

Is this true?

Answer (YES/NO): NO